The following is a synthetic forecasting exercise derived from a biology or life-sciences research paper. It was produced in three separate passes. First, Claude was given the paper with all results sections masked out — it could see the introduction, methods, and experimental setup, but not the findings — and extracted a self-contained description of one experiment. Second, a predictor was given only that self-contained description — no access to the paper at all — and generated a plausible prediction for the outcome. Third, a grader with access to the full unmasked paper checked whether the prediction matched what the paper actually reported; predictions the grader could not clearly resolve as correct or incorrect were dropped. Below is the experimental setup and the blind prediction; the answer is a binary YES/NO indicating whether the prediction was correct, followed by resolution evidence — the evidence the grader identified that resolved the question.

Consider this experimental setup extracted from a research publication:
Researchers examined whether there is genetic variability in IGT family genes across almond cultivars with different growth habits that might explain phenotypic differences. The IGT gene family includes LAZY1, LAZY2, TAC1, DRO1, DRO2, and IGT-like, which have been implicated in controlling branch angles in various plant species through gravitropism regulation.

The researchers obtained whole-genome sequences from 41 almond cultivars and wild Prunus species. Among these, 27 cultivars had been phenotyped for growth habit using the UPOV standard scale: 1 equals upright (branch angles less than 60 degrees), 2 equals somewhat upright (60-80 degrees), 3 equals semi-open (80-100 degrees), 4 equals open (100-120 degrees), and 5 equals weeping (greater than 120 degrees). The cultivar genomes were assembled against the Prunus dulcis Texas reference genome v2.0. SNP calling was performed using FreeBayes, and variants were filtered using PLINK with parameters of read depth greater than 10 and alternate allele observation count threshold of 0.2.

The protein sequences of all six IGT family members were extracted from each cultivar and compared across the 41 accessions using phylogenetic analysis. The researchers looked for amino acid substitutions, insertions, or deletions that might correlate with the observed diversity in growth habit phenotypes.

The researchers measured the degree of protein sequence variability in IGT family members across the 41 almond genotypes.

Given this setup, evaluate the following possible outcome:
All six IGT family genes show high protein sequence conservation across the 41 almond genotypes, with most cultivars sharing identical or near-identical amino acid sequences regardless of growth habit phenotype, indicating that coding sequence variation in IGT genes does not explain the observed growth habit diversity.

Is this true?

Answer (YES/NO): YES